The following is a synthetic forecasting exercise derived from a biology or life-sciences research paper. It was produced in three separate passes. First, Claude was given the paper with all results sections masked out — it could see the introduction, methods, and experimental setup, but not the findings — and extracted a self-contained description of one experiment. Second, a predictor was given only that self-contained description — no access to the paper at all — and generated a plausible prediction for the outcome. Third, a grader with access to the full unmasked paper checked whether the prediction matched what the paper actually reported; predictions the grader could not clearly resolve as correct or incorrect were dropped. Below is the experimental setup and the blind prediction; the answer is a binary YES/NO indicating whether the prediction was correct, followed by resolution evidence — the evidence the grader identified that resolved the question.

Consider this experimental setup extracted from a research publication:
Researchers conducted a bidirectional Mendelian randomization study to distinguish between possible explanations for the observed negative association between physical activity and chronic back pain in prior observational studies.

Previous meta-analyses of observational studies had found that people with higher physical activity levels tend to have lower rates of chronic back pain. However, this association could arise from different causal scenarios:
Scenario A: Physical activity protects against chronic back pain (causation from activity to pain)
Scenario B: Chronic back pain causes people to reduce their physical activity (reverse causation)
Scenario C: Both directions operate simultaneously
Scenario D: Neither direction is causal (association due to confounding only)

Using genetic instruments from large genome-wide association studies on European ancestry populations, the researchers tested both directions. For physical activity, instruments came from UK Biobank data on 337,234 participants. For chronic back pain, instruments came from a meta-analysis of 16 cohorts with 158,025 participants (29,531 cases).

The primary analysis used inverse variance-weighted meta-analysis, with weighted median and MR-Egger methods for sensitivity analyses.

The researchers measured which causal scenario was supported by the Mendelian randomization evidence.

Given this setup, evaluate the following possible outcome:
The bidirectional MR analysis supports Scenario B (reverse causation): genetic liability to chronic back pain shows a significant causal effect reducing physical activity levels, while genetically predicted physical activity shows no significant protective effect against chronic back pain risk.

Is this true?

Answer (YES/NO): YES